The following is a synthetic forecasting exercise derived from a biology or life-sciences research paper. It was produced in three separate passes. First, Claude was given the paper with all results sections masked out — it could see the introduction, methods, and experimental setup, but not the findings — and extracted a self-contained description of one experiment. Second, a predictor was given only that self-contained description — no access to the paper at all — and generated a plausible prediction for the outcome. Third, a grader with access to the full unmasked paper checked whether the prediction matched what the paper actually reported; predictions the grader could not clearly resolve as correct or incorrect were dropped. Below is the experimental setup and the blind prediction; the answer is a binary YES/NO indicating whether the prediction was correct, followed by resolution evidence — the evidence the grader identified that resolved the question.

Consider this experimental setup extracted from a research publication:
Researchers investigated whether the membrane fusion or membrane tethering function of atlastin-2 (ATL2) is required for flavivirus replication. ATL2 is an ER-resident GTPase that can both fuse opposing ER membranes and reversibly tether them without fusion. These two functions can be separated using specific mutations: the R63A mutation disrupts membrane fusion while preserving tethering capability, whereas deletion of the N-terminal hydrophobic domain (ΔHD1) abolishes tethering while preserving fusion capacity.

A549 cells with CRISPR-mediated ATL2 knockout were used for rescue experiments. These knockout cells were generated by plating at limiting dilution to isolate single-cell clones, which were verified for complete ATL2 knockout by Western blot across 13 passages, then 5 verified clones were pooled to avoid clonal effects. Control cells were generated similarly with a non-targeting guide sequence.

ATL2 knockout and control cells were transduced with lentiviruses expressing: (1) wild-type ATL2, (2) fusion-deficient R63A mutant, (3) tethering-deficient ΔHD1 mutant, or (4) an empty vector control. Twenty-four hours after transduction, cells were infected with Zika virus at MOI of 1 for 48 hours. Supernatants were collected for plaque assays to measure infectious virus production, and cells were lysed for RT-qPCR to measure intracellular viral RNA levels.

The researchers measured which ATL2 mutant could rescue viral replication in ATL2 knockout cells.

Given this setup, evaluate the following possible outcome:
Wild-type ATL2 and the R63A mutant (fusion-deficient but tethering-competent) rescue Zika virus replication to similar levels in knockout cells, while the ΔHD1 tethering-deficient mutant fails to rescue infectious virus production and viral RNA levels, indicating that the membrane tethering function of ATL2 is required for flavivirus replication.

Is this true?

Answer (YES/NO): YES